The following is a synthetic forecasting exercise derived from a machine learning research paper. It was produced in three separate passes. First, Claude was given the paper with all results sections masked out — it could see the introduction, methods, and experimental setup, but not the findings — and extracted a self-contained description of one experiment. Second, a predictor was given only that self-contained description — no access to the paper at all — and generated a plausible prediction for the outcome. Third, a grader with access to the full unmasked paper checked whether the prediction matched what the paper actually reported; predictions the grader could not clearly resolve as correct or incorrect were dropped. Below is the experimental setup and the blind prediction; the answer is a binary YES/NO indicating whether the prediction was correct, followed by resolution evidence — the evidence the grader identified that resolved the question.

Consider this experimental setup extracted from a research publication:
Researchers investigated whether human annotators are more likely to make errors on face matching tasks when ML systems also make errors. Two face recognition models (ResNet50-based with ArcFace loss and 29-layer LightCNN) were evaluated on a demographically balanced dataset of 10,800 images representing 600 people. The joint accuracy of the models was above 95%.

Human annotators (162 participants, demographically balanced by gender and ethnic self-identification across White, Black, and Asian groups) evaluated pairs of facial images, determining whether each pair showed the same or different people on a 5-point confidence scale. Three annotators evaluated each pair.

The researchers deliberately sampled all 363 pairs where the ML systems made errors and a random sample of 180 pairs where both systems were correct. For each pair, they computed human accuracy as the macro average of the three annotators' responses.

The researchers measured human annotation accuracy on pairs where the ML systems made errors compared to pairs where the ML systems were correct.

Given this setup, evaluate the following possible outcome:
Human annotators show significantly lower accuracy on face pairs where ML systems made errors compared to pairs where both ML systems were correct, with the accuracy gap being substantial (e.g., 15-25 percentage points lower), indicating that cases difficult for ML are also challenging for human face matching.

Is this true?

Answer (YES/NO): NO